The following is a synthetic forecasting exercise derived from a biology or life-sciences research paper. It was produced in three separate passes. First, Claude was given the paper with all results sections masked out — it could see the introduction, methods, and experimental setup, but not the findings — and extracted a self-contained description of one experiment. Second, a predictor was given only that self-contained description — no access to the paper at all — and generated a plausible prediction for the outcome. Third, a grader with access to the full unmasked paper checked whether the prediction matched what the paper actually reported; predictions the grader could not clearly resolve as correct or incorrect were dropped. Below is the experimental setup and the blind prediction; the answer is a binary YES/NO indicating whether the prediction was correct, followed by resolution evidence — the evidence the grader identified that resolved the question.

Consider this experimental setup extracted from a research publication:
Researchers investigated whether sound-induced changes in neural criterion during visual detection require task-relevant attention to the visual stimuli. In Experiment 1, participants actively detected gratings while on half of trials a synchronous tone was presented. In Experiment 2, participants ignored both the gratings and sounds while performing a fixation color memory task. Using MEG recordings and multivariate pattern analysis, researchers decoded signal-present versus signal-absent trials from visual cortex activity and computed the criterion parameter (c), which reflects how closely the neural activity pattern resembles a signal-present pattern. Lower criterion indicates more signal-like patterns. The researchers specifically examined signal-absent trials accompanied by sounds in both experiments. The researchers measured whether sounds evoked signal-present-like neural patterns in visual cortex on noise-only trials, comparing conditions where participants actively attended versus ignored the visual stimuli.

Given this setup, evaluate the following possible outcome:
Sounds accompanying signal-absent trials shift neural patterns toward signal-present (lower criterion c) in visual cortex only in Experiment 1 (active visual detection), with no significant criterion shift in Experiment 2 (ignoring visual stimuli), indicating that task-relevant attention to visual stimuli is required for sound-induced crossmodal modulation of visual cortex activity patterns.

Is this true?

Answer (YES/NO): NO